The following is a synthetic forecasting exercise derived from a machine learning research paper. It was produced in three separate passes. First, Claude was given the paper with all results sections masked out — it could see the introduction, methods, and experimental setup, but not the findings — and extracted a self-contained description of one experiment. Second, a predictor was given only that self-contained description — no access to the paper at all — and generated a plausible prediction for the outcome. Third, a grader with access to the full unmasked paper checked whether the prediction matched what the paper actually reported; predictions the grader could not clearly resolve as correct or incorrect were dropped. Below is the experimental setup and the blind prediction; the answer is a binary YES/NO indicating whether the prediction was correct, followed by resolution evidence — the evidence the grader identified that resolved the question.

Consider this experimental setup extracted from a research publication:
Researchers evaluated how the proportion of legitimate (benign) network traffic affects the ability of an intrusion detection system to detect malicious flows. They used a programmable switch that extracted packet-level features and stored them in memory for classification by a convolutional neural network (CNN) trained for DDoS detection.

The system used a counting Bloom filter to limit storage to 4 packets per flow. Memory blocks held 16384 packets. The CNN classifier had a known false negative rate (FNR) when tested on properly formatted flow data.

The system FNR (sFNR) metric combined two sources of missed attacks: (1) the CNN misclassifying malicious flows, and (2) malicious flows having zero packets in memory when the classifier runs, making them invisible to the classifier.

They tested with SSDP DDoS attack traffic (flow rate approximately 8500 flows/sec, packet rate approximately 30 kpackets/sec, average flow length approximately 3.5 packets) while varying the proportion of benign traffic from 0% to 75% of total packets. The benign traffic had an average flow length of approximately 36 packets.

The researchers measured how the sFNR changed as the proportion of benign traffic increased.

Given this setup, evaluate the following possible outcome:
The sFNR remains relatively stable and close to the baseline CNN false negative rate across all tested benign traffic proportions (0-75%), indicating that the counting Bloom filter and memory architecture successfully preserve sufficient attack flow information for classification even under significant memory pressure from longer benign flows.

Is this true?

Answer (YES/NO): NO